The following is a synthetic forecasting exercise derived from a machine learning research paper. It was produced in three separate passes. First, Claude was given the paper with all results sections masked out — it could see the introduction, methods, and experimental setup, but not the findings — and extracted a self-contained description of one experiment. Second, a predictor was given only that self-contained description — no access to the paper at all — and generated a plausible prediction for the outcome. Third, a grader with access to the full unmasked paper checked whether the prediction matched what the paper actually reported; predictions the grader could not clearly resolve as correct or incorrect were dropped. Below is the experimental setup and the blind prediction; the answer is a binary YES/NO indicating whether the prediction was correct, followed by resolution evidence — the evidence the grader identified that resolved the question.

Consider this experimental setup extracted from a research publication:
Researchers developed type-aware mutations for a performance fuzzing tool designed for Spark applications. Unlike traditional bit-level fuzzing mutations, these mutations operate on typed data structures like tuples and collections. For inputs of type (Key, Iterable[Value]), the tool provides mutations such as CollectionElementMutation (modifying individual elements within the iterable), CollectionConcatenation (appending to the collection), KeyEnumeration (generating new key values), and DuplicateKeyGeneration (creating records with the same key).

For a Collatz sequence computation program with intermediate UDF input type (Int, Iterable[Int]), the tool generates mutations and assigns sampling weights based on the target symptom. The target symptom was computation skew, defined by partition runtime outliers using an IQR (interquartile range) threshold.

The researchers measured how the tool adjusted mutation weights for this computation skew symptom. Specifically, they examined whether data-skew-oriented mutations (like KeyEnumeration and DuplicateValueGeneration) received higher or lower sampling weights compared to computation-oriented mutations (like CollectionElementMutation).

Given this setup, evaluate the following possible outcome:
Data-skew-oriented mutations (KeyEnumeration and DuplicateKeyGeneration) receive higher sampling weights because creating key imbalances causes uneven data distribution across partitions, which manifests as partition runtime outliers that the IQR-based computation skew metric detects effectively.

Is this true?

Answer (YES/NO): NO